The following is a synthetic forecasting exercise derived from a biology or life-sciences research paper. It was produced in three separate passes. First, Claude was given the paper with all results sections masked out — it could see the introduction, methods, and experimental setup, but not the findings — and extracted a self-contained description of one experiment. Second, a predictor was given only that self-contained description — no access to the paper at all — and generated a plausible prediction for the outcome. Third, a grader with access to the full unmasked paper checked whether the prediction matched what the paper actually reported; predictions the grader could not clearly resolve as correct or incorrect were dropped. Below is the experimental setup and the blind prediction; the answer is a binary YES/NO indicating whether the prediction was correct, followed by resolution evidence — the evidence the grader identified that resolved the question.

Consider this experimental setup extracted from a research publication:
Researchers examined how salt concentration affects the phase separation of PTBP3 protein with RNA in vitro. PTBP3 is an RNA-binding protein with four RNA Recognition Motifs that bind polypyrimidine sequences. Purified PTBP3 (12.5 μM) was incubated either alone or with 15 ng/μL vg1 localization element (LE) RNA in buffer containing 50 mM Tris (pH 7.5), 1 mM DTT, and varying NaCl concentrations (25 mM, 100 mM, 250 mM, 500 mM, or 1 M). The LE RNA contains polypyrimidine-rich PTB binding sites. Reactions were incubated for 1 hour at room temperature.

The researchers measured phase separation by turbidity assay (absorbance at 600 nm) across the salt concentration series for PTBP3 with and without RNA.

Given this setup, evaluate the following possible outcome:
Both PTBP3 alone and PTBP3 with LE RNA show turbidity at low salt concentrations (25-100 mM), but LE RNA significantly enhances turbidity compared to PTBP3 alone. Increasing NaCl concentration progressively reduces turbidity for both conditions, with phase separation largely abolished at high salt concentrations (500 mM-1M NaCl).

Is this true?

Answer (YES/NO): NO